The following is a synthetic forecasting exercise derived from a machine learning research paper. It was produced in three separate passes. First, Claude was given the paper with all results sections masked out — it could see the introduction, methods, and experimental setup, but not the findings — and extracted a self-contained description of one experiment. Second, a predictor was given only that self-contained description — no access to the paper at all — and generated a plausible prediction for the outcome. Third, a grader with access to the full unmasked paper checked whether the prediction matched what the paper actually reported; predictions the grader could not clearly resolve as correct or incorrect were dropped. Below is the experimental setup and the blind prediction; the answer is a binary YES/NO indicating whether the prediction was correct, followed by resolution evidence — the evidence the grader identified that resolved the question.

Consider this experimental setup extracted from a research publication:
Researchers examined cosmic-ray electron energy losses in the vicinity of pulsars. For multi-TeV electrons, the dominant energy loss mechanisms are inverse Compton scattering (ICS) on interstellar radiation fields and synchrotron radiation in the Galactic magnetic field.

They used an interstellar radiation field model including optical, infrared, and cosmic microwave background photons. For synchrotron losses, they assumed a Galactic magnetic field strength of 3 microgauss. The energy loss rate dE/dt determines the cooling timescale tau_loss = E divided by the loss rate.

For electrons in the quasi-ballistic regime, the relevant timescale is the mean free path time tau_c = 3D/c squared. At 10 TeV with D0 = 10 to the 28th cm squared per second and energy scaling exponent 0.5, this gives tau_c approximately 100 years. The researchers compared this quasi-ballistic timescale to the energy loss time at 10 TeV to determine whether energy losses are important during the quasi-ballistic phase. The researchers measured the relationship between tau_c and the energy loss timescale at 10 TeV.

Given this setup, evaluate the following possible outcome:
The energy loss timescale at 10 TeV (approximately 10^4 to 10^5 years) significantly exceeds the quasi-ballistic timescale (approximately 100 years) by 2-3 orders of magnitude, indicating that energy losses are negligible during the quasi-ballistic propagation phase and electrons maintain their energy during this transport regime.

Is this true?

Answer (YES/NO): YES